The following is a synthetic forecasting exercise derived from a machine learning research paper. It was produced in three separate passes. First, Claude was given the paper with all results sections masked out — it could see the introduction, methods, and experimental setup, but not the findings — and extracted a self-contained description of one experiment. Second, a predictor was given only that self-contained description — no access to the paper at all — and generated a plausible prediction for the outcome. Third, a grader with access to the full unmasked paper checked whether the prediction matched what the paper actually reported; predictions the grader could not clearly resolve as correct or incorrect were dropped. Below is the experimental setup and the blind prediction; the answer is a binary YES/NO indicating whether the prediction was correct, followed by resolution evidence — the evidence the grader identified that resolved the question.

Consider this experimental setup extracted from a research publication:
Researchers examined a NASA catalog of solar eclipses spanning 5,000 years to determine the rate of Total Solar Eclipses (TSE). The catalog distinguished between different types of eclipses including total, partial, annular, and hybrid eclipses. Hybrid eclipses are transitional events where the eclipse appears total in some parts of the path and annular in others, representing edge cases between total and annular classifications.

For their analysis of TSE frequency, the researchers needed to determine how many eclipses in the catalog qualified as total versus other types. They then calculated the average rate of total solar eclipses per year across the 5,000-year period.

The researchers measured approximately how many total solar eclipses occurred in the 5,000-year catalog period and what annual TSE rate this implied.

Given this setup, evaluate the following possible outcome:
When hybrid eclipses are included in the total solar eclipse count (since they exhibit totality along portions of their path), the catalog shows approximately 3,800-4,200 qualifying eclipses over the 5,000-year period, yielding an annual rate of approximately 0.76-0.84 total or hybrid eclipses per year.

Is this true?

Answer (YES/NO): NO